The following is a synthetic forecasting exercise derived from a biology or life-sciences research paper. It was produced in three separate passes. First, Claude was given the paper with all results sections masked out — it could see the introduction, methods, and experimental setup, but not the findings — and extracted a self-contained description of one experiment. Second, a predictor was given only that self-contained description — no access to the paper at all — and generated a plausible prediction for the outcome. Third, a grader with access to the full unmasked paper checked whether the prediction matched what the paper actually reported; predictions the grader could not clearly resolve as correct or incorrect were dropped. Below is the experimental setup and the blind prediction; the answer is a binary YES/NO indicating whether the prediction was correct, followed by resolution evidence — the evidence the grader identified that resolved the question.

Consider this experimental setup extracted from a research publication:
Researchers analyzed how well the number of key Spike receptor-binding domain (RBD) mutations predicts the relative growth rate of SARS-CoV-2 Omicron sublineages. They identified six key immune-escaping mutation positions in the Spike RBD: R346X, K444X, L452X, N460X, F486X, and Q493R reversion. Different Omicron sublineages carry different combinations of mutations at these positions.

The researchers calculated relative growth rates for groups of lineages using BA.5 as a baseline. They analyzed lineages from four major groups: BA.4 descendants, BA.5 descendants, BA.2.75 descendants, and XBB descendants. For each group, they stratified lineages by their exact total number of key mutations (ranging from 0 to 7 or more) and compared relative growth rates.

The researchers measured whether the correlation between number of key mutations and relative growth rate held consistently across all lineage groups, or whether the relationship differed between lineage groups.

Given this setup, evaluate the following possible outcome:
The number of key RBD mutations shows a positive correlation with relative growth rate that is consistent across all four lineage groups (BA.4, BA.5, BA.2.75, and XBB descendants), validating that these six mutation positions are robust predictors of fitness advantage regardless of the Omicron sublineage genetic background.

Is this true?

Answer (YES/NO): NO